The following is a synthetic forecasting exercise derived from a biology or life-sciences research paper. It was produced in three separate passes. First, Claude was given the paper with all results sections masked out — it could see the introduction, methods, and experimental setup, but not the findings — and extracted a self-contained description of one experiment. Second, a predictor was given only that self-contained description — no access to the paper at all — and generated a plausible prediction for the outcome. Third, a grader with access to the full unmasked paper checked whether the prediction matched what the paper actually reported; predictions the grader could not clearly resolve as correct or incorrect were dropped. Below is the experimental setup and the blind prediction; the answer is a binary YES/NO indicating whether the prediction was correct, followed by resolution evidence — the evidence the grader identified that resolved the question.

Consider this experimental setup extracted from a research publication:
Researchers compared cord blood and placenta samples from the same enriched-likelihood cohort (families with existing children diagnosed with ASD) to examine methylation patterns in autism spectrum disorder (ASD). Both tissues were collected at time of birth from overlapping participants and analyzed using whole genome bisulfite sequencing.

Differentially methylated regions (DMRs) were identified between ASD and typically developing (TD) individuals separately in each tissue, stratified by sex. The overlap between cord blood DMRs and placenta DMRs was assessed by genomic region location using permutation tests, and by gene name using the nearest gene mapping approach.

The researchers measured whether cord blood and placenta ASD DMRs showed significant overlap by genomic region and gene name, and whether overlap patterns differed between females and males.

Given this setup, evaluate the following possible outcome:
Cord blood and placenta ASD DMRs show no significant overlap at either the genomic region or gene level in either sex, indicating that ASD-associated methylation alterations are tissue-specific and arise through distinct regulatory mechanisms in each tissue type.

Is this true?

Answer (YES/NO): NO